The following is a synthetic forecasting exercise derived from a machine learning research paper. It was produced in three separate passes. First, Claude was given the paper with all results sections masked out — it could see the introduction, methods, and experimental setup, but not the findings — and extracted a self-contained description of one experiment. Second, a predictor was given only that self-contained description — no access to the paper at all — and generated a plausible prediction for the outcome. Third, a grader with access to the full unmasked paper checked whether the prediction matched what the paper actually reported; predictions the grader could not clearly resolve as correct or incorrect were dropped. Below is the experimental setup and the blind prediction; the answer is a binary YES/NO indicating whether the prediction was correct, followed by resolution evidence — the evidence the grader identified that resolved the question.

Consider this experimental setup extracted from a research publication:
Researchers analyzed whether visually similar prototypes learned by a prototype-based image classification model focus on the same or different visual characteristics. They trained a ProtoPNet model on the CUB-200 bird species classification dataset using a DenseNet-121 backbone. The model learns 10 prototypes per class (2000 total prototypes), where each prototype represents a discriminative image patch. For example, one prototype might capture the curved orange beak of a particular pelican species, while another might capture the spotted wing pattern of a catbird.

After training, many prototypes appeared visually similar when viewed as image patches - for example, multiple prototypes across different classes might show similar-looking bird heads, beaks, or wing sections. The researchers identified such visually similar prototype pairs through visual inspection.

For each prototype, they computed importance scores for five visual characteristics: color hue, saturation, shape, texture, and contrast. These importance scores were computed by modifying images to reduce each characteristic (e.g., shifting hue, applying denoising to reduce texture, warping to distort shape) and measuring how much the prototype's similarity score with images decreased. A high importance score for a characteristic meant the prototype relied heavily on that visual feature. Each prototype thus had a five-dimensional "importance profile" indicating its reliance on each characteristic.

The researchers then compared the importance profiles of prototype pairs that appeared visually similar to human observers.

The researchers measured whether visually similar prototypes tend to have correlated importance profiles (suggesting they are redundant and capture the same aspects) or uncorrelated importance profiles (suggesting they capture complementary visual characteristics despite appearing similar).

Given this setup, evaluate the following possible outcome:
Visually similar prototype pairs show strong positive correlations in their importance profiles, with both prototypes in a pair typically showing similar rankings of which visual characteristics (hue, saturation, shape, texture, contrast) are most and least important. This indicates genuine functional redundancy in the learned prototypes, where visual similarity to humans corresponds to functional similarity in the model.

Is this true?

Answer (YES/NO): YES